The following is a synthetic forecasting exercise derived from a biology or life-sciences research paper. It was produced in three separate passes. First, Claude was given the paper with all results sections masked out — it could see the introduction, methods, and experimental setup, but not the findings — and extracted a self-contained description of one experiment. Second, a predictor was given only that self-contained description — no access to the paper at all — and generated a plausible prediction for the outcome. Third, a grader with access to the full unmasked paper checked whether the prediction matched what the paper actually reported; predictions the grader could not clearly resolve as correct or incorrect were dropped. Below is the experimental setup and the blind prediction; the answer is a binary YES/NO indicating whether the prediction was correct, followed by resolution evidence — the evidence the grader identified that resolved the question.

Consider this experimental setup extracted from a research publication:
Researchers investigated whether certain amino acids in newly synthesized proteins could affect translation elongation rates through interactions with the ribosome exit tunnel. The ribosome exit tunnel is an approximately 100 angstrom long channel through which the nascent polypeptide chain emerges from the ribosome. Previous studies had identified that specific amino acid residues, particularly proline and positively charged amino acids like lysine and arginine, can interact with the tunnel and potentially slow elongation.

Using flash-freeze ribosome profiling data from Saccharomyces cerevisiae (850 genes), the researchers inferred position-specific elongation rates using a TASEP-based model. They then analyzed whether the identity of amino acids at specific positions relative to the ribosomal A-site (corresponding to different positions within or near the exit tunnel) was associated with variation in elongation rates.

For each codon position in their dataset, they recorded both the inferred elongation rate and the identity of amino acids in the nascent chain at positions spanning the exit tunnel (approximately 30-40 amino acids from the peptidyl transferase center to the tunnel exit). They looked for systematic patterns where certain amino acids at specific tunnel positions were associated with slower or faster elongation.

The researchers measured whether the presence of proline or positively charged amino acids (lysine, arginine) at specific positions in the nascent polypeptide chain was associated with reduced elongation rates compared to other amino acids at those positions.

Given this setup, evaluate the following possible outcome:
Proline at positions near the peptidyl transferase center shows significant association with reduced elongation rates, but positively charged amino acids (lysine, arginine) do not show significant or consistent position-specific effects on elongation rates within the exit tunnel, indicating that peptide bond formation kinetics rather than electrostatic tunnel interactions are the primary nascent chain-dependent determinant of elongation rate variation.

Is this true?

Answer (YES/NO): NO